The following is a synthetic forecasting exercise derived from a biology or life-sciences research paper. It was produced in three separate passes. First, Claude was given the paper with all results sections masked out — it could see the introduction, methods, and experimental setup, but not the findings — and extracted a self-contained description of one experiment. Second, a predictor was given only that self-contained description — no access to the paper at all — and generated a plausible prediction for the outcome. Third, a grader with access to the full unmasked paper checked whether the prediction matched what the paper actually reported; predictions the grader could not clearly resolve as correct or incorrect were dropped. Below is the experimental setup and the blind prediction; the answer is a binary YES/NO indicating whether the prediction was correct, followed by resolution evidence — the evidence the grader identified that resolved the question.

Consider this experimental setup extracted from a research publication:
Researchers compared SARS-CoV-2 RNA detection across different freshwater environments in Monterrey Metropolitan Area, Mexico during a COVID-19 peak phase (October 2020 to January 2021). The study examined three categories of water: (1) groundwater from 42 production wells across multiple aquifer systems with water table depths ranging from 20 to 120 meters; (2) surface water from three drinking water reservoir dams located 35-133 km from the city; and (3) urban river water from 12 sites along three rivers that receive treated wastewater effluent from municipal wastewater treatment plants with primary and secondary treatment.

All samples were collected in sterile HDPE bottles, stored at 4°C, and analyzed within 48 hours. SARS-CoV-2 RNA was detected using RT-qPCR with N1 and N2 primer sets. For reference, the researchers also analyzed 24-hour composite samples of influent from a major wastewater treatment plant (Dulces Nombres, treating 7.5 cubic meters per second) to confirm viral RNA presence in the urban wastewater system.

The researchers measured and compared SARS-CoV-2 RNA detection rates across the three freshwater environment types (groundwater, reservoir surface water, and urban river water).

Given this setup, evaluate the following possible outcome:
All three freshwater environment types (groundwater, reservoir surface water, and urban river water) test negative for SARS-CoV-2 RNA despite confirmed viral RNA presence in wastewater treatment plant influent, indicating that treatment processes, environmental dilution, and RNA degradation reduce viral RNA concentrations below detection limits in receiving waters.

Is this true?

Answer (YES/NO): NO